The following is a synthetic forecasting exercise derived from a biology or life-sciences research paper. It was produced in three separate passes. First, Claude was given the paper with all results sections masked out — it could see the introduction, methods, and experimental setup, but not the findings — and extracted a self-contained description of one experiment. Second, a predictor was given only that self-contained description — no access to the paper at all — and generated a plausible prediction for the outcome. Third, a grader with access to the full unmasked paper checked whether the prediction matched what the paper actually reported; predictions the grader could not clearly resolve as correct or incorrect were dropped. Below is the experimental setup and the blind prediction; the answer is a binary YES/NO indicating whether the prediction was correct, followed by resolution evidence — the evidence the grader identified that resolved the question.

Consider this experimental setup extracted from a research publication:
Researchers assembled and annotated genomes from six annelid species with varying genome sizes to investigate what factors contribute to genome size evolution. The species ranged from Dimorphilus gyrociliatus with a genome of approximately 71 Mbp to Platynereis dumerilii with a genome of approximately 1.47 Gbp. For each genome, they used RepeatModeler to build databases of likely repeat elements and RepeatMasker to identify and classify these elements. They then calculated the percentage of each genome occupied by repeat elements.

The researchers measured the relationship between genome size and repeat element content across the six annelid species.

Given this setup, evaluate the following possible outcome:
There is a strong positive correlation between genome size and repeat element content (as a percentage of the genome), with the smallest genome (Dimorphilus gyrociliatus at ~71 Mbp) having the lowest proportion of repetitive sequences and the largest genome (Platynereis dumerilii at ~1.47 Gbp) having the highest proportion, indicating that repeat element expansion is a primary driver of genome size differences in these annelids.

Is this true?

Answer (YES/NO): YES